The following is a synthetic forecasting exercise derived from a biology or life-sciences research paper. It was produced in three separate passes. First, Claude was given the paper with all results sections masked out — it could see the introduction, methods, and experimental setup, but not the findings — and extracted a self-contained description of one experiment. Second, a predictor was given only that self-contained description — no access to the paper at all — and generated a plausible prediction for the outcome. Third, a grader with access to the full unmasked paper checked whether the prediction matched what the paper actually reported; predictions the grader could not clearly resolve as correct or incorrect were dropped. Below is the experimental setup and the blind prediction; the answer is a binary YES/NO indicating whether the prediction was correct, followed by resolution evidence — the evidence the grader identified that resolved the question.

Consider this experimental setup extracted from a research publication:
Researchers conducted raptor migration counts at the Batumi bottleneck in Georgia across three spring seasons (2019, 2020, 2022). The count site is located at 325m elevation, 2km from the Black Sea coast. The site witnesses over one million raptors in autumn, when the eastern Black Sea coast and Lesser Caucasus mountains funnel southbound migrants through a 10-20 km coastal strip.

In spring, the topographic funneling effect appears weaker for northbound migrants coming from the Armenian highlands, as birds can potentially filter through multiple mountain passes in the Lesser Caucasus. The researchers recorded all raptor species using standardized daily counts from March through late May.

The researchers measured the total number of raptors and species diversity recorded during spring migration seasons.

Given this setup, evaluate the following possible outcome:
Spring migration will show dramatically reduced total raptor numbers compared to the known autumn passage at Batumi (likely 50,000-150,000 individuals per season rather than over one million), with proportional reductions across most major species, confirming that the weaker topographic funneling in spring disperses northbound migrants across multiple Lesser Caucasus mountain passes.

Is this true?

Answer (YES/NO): NO